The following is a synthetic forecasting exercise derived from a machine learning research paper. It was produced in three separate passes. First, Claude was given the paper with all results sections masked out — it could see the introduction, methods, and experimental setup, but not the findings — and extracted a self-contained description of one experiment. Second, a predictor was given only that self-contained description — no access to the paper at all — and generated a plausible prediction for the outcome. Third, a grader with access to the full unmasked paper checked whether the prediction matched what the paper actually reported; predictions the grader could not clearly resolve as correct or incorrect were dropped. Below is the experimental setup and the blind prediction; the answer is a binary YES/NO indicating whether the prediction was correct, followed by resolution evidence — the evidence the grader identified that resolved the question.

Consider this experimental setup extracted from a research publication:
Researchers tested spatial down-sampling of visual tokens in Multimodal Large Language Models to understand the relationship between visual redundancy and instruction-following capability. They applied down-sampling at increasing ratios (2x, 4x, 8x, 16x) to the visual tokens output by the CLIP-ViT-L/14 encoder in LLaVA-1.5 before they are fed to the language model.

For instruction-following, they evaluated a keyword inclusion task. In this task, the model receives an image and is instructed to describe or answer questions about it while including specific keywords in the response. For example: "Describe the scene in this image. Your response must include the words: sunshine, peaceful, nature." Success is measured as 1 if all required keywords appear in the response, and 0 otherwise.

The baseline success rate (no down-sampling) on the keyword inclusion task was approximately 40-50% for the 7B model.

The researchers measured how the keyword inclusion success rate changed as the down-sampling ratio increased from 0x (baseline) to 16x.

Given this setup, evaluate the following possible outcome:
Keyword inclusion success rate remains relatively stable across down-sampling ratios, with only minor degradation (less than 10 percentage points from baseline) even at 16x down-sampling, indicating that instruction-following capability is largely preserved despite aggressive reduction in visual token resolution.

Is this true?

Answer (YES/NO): NO